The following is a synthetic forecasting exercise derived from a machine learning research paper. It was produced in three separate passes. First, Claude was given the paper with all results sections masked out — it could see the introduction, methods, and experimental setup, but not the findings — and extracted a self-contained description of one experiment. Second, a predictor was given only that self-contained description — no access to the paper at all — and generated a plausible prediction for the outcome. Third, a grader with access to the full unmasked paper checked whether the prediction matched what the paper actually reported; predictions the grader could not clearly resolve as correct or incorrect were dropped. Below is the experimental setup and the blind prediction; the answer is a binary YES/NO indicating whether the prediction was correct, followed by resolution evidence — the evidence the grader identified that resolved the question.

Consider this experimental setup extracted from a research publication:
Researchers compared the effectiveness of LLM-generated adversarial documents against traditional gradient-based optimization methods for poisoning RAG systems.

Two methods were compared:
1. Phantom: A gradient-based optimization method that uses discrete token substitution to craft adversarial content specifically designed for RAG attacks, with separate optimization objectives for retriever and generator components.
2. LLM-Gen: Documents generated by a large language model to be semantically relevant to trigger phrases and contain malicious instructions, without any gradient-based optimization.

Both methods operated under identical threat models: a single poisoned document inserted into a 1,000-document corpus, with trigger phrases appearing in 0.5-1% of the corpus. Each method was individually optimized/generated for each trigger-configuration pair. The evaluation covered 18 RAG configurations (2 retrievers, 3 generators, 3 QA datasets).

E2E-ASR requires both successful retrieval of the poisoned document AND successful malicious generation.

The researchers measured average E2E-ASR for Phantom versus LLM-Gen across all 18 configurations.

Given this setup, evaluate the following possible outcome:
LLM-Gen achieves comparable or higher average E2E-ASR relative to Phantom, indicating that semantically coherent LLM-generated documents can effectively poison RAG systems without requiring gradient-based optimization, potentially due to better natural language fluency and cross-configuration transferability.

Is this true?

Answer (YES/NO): YES